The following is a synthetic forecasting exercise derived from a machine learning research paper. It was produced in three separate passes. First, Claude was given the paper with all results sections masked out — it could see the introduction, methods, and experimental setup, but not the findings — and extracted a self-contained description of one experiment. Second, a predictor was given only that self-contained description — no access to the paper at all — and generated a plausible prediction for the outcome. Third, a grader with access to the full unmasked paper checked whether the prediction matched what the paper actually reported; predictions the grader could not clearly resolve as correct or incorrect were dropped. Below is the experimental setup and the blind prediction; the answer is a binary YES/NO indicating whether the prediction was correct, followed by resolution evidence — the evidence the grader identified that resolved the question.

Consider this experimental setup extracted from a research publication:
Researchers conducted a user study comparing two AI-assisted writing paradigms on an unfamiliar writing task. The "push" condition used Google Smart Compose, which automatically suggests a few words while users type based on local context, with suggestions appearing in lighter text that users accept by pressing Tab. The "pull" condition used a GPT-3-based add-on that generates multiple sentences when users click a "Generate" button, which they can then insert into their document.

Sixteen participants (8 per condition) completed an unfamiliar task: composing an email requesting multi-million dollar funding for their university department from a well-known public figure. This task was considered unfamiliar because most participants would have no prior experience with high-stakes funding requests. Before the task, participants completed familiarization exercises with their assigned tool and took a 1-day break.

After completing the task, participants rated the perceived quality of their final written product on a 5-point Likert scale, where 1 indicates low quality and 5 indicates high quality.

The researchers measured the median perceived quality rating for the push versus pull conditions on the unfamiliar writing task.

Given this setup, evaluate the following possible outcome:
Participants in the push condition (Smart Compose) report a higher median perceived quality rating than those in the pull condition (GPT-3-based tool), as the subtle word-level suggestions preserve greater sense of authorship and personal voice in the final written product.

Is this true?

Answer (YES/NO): YES